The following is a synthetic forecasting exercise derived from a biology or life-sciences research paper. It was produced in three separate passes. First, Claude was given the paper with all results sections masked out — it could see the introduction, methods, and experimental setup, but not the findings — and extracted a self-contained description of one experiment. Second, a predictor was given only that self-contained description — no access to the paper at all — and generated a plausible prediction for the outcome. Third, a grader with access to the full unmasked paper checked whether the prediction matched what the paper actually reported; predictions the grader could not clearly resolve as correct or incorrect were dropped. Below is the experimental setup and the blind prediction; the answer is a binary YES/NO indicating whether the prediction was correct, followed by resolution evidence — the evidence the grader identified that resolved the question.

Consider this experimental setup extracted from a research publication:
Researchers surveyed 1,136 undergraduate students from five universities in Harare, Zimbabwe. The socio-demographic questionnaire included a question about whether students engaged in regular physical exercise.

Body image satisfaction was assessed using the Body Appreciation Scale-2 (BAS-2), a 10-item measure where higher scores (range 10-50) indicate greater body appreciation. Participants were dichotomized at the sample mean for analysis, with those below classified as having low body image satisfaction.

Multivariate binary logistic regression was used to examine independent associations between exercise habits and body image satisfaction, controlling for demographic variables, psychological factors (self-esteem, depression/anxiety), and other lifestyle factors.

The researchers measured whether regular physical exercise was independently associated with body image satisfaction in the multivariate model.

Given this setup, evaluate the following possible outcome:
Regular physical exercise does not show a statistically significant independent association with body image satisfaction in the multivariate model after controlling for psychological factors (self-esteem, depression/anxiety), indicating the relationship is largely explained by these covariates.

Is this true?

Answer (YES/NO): NO